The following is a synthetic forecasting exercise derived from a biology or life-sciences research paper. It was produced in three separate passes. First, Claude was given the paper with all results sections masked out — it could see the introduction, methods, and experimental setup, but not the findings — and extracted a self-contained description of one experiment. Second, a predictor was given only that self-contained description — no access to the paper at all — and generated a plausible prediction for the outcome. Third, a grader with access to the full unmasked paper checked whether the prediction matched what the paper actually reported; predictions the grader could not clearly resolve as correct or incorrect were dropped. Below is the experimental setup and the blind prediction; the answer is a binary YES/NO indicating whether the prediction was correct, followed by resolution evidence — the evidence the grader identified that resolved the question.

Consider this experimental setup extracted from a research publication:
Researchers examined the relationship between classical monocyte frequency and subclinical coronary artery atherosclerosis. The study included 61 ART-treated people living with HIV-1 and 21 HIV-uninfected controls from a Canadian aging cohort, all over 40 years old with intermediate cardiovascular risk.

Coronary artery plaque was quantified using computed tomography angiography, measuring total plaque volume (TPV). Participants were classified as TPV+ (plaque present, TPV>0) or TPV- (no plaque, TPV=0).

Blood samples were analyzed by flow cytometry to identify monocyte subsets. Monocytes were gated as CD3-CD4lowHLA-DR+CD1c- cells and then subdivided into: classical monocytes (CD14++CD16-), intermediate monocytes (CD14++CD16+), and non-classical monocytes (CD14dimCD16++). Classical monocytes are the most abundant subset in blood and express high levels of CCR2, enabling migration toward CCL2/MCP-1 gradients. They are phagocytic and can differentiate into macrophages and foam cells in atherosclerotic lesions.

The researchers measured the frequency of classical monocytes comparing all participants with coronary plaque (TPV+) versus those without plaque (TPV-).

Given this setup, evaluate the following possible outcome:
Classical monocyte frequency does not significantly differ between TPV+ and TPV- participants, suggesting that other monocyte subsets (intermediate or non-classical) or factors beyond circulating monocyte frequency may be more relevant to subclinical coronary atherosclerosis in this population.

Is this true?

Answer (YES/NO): YES